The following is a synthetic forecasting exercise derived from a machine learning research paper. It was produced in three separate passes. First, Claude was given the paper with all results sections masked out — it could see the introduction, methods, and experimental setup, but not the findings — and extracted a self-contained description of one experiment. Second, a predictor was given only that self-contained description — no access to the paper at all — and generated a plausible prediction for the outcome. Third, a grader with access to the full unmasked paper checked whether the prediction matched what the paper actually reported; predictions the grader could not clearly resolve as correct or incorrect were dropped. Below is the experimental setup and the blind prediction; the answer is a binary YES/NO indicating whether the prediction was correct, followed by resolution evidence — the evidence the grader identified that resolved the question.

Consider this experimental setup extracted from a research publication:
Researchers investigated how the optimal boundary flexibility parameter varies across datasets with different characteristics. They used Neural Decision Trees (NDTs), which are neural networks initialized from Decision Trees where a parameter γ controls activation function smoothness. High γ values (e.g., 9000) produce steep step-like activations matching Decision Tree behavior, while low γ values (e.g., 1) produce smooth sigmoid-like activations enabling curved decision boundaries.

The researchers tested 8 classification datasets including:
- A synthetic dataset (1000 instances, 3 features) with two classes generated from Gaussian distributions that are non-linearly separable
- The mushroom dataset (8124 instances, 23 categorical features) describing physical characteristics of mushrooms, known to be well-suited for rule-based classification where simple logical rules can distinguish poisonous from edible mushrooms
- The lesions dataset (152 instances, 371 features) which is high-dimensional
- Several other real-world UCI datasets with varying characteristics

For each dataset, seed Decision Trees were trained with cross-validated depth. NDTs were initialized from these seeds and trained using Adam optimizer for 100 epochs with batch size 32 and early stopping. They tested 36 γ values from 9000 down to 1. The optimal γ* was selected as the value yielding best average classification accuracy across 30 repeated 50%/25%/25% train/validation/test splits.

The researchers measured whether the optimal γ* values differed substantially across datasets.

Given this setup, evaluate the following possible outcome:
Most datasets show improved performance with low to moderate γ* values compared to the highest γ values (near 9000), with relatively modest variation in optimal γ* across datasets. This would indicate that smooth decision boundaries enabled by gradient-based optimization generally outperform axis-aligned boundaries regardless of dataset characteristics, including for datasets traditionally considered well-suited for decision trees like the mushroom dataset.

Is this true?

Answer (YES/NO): NO